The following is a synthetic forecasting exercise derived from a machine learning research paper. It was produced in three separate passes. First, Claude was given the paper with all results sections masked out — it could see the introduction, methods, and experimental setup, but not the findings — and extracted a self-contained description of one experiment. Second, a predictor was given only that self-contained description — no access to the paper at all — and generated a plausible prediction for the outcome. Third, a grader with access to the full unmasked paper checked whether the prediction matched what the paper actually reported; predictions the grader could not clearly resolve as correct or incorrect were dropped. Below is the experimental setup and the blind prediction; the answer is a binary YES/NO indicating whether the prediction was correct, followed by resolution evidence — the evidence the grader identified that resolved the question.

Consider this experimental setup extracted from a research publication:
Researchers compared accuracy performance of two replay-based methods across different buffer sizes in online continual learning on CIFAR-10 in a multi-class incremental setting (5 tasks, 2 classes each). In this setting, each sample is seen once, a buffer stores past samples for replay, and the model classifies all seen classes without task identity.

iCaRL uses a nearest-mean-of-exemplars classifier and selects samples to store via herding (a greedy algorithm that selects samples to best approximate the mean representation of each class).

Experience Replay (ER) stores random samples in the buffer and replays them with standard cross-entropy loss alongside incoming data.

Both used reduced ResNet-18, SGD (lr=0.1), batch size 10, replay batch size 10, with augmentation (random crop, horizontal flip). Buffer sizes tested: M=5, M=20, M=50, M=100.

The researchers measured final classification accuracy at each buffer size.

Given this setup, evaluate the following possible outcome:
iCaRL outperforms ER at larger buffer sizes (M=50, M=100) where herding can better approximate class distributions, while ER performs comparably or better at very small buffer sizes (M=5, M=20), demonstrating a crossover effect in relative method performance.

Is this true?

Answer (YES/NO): NO